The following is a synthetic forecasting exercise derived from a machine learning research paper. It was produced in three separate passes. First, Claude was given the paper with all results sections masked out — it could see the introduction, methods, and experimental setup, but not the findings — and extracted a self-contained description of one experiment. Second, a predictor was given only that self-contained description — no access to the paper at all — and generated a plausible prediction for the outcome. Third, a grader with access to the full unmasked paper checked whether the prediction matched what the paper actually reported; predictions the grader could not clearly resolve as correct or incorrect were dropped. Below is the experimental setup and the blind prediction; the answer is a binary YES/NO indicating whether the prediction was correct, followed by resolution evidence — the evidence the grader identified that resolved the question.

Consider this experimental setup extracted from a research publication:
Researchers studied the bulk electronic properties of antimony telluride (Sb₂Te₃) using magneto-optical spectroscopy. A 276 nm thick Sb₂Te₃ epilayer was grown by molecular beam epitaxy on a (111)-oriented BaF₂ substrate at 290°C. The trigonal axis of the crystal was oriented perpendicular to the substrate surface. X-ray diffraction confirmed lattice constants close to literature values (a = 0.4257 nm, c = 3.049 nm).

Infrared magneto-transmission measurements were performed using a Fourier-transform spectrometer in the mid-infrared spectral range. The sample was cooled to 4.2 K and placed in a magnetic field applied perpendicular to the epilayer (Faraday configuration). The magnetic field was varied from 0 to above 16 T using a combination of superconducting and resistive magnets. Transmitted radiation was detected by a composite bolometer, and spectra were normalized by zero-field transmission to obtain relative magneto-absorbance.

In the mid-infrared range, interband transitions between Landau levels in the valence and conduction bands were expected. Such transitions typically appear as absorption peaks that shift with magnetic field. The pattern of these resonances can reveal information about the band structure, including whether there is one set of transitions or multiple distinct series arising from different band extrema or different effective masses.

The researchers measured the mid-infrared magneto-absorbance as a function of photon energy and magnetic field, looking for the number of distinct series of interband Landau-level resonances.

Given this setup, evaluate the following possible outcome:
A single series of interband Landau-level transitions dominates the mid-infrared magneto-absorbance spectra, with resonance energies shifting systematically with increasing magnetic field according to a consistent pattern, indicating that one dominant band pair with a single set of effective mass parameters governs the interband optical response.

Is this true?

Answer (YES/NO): NO